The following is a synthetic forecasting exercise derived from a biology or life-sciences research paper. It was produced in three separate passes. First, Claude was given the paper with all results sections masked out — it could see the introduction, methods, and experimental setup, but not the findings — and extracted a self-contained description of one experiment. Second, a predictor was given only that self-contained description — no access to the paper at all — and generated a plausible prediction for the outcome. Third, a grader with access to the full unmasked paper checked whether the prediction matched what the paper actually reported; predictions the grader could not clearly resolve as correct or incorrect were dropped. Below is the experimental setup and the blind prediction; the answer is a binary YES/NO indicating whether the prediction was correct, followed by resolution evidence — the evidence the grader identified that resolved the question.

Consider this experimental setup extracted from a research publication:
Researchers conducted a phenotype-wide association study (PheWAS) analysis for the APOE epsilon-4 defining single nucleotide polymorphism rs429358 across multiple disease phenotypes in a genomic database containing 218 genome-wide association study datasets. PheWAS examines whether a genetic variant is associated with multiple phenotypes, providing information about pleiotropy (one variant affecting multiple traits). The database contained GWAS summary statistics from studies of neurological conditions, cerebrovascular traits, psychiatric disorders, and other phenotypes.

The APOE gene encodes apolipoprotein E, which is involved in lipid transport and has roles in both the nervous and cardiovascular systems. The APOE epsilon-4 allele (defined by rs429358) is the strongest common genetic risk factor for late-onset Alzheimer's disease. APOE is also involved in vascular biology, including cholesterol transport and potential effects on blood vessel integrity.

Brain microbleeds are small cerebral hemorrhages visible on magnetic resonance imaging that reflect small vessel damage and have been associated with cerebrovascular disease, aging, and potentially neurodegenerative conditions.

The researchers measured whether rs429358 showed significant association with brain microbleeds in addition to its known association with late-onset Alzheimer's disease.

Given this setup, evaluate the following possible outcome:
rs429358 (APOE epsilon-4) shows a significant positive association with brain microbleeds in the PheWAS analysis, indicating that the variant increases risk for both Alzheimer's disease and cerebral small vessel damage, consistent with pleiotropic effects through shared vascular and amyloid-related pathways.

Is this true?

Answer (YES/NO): YES